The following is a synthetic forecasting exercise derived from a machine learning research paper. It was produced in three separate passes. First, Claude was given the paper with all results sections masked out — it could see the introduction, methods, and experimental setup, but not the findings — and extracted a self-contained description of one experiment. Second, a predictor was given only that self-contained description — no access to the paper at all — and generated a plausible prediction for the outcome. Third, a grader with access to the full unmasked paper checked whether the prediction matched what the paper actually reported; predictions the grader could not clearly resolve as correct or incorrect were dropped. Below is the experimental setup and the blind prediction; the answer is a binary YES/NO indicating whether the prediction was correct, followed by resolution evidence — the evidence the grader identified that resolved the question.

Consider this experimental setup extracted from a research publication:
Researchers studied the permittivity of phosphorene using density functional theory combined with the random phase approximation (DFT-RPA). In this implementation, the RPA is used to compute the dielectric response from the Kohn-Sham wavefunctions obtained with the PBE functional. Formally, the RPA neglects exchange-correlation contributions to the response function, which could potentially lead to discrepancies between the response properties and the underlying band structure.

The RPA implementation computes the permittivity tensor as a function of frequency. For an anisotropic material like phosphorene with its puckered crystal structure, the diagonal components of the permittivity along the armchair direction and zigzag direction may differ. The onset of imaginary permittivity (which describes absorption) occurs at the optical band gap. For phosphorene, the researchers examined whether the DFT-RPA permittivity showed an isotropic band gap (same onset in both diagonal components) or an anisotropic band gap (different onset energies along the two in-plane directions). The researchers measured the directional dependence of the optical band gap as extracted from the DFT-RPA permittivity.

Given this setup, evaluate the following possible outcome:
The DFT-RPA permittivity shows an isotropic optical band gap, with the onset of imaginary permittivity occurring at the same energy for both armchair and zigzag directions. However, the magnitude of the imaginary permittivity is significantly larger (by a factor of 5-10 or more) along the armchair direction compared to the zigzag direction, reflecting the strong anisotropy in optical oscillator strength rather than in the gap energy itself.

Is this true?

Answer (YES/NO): NO